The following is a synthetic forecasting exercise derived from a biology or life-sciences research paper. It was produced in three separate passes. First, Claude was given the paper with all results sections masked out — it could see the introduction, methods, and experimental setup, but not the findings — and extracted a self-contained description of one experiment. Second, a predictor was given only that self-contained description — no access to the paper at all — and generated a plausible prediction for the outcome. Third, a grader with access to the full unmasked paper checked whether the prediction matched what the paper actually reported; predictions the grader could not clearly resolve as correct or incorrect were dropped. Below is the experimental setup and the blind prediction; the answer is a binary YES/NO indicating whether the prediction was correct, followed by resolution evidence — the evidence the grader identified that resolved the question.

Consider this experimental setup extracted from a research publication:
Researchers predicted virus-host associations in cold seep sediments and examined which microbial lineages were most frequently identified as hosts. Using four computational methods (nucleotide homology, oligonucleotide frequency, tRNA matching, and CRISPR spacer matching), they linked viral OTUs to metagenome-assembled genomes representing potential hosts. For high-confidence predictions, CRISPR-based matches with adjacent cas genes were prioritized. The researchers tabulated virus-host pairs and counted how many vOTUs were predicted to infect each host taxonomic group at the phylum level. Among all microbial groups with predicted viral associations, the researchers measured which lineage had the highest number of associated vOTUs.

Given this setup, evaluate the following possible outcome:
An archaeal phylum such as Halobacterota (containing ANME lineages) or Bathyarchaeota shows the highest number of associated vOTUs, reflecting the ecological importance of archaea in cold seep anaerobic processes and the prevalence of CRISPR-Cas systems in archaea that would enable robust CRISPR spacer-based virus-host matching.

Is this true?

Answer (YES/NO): NO